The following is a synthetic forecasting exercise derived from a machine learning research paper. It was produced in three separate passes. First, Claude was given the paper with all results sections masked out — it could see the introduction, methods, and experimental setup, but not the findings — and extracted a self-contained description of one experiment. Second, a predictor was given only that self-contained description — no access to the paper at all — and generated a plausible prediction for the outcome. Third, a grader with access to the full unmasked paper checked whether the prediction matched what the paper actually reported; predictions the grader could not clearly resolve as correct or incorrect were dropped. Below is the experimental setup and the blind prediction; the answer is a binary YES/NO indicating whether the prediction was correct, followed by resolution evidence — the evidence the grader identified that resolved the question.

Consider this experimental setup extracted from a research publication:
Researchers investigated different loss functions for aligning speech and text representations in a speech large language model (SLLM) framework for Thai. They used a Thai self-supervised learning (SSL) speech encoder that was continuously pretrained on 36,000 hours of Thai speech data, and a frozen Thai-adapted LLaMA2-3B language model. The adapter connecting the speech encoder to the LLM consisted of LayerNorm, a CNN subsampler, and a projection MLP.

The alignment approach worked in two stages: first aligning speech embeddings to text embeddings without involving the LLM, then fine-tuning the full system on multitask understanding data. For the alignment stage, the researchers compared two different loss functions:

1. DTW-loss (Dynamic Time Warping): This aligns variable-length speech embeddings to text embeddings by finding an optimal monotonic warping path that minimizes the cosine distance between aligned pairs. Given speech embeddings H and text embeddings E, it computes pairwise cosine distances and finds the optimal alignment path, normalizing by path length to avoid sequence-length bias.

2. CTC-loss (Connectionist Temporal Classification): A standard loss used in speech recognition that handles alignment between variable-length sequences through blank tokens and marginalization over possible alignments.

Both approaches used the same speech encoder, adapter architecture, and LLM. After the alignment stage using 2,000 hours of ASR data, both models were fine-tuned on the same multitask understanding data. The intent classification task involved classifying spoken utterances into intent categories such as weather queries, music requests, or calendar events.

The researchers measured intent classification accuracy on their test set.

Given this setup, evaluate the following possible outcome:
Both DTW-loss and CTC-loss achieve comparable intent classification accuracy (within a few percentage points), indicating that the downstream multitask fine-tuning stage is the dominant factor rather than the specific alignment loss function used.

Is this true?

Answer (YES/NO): YES